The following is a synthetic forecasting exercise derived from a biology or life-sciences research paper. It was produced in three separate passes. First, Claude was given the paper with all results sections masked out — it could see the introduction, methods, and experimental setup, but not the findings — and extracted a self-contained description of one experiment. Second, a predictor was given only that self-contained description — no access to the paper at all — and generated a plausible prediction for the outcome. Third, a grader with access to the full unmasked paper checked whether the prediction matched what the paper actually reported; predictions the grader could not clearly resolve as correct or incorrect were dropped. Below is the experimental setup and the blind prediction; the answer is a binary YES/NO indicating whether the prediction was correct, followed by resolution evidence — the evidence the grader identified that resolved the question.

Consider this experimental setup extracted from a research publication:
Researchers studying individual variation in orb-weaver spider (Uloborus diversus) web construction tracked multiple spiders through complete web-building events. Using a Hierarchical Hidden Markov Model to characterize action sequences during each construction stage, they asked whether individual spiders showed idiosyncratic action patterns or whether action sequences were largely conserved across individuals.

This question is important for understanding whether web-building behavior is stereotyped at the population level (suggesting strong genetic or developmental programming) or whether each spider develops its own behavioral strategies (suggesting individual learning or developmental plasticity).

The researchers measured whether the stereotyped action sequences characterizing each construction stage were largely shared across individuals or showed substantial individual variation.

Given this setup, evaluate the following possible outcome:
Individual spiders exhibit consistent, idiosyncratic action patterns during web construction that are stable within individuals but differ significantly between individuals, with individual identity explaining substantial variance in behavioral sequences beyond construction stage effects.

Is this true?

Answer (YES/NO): NO